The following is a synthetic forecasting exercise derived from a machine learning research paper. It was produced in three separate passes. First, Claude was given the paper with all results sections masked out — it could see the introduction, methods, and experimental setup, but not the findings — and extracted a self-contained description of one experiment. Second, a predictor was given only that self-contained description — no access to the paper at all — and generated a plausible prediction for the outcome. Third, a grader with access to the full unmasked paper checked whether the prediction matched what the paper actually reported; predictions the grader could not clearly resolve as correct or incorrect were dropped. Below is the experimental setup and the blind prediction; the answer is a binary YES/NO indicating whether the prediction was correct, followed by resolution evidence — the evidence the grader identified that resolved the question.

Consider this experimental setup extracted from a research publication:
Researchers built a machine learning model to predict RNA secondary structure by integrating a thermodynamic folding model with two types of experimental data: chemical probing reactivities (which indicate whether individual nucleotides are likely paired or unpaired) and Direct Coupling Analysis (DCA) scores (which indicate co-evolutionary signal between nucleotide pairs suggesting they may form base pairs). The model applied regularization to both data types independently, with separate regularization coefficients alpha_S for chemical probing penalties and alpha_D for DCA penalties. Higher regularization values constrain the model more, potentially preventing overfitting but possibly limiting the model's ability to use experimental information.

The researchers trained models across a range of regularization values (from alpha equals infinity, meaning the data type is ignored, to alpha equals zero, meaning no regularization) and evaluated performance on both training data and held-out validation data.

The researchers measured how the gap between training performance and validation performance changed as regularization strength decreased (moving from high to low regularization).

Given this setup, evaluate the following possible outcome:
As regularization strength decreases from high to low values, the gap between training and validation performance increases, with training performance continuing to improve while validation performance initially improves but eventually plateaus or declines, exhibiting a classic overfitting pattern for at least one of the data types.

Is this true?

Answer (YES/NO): YES